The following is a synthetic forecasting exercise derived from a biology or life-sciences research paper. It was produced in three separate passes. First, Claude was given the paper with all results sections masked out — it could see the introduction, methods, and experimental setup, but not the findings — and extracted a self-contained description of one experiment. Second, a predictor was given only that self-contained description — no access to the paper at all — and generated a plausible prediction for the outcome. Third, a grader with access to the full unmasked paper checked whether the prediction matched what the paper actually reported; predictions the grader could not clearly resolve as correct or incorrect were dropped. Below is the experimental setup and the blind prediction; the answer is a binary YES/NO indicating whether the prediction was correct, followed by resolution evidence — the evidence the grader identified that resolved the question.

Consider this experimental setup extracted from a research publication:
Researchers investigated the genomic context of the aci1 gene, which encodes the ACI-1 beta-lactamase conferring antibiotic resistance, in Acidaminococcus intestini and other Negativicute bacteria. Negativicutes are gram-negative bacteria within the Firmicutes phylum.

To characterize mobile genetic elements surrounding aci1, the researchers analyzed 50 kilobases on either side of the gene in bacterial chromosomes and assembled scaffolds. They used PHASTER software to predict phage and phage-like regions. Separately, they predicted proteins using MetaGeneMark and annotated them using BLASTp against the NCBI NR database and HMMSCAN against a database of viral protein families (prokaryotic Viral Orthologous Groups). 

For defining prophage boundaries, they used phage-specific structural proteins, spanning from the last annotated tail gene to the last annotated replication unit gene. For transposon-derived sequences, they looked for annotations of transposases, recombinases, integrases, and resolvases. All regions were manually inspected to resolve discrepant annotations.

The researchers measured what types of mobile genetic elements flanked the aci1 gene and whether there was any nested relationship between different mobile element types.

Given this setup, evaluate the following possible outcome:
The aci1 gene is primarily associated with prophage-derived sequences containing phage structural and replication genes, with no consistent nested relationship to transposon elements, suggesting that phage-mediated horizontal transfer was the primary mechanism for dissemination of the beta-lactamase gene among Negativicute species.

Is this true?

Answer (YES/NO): NO